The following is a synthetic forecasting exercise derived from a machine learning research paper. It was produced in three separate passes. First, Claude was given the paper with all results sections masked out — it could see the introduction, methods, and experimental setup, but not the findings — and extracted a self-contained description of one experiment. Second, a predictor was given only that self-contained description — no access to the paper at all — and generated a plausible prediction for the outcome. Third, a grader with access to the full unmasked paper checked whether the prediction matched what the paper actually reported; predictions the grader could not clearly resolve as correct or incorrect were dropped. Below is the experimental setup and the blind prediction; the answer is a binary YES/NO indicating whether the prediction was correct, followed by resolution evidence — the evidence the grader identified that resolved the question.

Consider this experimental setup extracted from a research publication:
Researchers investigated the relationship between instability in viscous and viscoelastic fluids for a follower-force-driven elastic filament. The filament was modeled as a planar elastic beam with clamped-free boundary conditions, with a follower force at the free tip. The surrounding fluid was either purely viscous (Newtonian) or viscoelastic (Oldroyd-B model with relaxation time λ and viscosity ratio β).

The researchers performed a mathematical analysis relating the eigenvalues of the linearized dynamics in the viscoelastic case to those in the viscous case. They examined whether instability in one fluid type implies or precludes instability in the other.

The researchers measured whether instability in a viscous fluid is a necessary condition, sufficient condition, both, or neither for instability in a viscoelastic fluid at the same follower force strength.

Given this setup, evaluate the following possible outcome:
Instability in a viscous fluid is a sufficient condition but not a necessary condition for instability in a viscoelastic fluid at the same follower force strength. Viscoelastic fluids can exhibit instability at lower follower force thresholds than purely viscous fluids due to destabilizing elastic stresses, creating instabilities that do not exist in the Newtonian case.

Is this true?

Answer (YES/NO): NO